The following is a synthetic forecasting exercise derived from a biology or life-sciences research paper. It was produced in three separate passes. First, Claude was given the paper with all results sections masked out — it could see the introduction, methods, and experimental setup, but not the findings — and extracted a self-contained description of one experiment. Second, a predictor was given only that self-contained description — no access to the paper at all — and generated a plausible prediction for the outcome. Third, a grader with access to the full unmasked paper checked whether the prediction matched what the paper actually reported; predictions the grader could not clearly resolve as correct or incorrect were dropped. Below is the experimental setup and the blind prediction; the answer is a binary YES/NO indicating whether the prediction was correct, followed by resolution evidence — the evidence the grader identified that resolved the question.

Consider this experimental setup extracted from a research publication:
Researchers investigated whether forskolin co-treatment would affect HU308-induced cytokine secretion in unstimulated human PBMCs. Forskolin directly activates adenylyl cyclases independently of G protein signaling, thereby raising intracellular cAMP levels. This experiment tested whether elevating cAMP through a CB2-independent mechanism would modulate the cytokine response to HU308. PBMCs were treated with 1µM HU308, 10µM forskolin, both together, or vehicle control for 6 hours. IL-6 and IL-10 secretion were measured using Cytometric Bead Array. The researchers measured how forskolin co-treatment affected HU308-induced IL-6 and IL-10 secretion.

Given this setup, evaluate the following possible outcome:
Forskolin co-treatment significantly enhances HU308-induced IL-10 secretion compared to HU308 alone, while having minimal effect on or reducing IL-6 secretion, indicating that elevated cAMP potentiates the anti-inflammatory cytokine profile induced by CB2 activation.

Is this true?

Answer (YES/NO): NO